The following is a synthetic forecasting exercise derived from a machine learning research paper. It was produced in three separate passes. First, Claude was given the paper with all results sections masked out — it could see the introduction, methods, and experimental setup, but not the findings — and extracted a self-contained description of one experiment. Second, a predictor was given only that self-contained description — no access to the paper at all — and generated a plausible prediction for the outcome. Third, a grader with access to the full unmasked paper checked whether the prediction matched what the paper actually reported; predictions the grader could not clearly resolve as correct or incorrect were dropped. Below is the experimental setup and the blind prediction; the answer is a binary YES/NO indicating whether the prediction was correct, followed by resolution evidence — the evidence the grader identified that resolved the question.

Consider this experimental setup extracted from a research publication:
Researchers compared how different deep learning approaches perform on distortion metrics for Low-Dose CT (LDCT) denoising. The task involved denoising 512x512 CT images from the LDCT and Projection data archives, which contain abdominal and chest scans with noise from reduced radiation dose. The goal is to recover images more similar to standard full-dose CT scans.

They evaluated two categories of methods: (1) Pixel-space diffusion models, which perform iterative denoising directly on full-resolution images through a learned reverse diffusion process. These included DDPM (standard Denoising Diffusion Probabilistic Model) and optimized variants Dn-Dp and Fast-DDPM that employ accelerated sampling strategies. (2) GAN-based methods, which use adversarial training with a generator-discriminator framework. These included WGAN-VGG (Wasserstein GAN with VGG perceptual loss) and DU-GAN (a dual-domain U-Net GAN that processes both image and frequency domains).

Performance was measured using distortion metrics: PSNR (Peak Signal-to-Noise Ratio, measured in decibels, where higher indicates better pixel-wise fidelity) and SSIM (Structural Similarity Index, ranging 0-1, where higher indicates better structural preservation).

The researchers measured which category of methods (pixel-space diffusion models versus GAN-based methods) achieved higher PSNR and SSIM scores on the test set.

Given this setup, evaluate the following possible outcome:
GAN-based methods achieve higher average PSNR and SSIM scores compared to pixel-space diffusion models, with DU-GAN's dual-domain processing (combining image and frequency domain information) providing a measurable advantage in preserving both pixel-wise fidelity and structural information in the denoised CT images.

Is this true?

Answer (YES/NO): NO